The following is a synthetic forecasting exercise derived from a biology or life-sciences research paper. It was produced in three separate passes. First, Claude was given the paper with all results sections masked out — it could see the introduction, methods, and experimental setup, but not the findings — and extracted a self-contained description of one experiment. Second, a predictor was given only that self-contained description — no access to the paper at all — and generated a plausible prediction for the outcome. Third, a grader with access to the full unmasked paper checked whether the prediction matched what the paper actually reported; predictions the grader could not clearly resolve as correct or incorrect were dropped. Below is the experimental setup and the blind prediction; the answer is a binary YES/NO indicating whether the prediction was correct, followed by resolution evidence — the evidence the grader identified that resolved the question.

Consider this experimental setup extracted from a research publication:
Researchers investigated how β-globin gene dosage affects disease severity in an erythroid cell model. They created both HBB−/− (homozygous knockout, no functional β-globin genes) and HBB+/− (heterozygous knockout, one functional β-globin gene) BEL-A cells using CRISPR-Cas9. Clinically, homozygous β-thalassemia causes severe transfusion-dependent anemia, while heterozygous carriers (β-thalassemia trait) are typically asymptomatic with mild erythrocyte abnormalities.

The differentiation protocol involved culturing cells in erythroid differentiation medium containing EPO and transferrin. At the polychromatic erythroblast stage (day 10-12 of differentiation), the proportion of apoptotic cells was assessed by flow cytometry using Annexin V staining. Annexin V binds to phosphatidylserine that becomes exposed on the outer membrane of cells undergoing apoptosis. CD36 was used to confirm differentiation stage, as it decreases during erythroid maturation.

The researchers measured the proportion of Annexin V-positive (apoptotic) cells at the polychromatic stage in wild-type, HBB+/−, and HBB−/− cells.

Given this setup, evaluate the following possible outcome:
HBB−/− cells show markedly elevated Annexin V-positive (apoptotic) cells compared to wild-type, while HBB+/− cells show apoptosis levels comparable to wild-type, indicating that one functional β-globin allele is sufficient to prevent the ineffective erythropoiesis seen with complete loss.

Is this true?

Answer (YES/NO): YES